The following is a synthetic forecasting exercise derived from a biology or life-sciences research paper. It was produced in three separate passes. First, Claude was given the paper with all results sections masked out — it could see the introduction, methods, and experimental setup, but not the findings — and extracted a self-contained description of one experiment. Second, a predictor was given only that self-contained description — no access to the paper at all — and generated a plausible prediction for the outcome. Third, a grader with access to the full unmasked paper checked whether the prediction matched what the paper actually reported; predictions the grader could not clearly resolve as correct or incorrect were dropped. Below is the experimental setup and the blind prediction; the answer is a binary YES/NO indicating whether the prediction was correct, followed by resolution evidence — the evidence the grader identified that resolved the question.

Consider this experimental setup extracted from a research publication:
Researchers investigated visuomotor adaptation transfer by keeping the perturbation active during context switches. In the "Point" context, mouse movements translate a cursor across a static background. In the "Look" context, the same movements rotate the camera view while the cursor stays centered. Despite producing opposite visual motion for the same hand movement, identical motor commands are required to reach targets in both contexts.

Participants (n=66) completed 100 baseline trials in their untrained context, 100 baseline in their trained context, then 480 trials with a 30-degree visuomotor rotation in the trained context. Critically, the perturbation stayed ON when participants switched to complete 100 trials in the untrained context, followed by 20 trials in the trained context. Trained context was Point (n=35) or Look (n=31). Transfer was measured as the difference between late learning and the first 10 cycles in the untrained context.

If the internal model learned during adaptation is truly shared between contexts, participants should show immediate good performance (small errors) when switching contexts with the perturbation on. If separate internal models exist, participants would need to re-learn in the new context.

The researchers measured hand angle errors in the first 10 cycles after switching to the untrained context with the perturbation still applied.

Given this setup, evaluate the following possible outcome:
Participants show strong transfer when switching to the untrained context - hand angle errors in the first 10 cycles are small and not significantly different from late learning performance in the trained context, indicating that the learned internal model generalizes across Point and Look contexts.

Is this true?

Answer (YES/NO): NO